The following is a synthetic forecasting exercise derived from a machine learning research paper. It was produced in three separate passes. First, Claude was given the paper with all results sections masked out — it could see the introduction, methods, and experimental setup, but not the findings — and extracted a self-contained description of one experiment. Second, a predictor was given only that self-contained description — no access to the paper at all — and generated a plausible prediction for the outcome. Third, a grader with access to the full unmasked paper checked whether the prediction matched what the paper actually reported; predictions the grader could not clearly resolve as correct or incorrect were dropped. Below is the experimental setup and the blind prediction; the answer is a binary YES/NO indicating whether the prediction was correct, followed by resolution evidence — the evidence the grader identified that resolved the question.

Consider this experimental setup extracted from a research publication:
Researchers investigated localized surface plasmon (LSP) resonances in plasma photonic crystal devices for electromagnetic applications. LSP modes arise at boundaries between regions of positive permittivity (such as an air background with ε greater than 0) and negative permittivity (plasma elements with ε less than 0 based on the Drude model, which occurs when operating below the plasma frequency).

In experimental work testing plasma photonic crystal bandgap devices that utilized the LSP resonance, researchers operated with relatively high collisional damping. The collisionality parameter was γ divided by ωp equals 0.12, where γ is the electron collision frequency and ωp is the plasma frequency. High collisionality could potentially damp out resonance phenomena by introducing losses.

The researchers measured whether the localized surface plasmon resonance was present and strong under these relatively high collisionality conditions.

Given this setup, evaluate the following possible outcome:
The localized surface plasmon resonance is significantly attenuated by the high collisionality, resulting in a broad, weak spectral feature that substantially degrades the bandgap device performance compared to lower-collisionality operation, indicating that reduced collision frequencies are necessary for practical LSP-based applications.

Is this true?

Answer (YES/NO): NO